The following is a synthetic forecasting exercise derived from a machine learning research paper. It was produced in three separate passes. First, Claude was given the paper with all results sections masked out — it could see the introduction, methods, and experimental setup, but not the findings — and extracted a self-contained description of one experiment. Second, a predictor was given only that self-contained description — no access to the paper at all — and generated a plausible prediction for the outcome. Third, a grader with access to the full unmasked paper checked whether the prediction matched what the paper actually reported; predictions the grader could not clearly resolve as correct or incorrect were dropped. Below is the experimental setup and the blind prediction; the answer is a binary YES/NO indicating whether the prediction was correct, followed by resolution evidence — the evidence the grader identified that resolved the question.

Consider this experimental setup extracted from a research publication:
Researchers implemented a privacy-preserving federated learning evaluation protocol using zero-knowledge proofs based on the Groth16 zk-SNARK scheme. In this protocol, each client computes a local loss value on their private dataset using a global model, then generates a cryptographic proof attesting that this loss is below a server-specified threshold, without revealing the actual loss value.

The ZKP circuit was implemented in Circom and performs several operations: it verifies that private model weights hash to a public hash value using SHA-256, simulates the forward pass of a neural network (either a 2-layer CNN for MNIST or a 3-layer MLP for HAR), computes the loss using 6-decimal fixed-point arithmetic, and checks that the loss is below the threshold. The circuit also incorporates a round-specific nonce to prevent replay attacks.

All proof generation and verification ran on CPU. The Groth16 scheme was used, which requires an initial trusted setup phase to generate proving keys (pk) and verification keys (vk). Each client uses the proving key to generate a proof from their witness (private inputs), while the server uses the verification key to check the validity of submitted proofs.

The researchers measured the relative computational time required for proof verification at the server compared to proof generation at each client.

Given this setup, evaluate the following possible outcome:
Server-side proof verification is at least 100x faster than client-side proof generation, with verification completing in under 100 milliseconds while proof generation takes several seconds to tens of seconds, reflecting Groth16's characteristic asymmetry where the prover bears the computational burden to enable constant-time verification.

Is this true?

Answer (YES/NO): NO